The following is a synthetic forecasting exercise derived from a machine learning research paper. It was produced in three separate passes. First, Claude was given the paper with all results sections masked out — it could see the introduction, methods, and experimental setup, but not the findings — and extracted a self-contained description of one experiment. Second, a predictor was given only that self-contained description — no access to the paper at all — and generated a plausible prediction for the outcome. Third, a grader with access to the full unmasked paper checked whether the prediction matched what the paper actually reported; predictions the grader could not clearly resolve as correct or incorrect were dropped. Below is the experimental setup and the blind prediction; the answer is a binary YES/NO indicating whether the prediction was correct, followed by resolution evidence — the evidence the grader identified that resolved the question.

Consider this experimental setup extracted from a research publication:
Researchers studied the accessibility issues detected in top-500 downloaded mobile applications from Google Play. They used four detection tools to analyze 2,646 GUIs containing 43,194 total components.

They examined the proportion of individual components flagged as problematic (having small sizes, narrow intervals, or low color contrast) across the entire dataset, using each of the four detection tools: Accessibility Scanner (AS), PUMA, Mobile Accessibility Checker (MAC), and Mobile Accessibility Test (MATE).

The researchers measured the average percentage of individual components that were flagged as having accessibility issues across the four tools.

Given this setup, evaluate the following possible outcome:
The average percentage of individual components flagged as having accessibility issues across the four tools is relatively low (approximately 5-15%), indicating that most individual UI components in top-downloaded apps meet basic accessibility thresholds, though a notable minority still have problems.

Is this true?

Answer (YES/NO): NO